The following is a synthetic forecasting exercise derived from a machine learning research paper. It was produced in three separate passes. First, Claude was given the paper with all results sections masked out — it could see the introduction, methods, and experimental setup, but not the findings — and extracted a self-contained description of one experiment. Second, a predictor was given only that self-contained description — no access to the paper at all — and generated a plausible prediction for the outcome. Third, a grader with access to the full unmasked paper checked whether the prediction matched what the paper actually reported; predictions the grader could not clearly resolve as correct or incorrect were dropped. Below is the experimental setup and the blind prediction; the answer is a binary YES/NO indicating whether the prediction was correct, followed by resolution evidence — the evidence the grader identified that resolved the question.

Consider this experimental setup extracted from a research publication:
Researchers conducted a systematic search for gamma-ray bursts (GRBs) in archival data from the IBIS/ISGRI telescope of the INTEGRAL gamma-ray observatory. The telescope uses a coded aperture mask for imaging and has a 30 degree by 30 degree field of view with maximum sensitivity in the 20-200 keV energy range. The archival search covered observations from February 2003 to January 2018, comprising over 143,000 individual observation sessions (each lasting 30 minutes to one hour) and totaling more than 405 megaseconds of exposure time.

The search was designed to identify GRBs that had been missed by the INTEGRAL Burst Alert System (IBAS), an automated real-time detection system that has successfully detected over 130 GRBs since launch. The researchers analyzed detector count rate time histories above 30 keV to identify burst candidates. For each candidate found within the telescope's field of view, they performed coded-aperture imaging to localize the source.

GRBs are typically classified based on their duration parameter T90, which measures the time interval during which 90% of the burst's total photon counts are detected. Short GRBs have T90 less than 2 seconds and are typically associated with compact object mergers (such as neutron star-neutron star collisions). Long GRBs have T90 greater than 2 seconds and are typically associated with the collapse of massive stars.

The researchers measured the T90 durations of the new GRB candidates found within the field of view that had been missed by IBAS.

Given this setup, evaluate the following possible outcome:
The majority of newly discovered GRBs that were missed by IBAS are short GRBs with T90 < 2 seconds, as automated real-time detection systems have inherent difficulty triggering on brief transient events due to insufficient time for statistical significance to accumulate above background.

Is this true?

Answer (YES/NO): NO